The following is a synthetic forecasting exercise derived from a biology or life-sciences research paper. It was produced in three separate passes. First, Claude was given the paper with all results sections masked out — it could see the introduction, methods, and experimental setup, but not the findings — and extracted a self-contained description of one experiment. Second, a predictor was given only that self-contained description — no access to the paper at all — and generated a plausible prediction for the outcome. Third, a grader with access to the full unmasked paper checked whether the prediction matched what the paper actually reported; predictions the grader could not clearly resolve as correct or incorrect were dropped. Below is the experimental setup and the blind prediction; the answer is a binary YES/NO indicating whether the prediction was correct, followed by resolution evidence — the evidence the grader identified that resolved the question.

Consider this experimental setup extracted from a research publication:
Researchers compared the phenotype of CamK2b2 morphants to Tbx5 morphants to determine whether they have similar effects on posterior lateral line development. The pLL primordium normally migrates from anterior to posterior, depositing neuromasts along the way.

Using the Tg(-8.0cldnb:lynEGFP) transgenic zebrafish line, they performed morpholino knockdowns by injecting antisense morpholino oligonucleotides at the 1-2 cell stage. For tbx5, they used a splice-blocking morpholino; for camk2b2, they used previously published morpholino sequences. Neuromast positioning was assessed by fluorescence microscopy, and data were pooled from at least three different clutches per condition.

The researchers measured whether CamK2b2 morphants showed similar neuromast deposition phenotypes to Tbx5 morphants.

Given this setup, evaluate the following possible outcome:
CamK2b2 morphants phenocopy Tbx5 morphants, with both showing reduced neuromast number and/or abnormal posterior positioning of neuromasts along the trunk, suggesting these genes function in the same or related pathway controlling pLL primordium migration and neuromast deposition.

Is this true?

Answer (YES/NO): YES